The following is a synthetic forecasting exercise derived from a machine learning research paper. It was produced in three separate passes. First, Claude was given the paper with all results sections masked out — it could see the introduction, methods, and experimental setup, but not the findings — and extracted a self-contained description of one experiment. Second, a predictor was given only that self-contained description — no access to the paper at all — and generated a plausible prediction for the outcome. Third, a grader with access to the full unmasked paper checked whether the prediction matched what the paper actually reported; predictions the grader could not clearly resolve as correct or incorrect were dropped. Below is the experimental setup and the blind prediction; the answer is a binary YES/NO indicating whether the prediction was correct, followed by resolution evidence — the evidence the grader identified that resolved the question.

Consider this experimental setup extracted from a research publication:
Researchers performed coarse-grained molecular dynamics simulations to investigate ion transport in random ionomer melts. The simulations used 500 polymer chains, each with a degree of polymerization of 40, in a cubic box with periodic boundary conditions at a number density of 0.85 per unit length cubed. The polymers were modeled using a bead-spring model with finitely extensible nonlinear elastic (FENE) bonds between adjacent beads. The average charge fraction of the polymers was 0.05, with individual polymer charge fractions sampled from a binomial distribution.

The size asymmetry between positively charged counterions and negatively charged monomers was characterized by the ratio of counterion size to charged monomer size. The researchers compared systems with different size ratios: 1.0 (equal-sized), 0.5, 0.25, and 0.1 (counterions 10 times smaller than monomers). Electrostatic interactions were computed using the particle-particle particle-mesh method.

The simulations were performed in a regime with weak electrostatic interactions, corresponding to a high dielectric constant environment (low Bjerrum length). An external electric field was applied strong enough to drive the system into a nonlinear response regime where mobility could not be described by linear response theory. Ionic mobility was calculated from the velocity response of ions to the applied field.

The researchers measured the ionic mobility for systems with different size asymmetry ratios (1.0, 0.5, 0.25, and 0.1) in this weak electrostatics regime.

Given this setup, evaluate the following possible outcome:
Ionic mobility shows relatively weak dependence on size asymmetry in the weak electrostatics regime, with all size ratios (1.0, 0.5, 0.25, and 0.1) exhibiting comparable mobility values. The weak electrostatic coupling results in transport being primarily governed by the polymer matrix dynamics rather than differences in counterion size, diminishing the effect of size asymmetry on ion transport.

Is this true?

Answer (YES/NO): NO